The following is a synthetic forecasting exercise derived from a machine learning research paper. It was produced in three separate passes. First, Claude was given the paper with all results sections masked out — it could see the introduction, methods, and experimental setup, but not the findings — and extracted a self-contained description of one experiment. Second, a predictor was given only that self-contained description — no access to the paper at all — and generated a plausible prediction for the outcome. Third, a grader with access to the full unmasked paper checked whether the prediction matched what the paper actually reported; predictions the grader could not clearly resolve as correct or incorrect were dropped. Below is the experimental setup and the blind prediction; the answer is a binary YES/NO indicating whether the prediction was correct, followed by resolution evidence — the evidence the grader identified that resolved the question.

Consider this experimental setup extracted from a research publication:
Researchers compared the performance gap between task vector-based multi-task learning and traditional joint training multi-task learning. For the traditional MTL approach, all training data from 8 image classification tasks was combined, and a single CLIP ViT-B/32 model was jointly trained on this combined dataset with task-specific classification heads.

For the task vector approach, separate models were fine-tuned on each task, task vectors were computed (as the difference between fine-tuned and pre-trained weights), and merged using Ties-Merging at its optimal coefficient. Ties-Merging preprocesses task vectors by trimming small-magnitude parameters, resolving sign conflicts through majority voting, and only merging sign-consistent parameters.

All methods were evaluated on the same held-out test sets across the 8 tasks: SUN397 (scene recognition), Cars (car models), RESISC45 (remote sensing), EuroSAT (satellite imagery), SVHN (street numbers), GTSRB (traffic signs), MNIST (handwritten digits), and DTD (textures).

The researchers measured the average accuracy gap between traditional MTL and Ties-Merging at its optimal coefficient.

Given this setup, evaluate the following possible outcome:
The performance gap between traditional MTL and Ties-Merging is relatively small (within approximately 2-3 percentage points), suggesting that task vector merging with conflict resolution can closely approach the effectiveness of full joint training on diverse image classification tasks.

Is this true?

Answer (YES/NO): NO